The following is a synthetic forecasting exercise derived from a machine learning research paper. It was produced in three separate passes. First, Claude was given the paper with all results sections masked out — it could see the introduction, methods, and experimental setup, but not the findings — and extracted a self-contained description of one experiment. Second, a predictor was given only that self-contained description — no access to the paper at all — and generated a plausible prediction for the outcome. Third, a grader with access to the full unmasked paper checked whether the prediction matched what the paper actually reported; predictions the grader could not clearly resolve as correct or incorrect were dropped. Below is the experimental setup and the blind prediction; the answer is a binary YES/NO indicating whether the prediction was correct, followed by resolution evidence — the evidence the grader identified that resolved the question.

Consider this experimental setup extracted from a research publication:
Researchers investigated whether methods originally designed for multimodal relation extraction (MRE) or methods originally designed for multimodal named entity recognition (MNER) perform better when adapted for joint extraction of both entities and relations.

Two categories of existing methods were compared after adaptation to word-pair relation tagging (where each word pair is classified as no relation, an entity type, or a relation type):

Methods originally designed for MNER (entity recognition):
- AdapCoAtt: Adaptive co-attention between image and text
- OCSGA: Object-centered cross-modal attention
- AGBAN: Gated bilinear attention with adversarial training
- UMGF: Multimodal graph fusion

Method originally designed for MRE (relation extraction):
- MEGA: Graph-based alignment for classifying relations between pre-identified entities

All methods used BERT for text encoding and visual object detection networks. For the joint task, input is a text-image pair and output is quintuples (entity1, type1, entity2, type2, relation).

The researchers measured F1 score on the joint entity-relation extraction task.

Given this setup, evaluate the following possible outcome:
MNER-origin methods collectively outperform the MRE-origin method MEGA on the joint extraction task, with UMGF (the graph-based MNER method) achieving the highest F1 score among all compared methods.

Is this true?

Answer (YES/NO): NO